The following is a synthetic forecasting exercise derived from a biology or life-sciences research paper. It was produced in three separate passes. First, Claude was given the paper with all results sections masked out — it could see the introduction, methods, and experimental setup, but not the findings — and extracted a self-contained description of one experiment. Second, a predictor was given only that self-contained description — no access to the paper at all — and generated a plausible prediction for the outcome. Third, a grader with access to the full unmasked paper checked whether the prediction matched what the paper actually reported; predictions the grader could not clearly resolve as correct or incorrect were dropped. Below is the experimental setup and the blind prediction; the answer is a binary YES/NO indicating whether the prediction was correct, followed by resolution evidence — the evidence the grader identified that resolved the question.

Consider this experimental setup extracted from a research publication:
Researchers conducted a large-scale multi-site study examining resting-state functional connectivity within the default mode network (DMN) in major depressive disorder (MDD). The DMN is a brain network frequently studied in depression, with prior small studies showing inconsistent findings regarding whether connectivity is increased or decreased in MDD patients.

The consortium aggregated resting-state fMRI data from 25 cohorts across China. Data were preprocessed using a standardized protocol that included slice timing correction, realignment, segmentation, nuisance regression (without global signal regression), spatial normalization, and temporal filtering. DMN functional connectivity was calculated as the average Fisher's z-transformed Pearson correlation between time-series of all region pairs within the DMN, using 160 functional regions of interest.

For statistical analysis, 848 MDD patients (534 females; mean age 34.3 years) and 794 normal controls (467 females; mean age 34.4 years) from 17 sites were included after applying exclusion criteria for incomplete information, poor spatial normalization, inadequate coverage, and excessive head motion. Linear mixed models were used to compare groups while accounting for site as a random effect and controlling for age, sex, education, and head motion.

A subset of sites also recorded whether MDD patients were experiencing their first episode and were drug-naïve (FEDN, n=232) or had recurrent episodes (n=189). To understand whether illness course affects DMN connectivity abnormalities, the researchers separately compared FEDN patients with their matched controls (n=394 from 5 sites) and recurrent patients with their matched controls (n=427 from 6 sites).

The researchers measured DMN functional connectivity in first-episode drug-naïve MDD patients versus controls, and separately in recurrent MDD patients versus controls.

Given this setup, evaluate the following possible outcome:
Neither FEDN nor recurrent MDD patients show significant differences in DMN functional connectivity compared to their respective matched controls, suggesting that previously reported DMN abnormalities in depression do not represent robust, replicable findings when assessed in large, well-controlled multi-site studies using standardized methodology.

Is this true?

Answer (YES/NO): NO